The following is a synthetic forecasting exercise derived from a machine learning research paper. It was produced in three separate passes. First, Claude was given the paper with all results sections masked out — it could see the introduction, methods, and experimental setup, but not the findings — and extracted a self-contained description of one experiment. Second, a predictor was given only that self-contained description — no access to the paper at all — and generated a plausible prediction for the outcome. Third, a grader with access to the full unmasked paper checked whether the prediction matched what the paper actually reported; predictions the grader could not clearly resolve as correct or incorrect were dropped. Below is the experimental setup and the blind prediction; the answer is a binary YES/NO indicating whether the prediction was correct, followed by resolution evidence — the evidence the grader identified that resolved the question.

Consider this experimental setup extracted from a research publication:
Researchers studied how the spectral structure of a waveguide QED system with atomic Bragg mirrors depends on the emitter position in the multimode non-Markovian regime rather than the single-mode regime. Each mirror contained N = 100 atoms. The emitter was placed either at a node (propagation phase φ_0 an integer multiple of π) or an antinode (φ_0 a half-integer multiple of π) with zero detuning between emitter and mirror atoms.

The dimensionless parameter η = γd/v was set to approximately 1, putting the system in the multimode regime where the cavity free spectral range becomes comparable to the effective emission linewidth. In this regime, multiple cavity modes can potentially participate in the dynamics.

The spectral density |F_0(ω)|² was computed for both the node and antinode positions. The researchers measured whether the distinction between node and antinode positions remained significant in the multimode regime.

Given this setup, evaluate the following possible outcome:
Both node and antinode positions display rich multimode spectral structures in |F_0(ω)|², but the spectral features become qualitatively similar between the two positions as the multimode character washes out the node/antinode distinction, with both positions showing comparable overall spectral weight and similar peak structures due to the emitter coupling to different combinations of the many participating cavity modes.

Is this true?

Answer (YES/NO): NO